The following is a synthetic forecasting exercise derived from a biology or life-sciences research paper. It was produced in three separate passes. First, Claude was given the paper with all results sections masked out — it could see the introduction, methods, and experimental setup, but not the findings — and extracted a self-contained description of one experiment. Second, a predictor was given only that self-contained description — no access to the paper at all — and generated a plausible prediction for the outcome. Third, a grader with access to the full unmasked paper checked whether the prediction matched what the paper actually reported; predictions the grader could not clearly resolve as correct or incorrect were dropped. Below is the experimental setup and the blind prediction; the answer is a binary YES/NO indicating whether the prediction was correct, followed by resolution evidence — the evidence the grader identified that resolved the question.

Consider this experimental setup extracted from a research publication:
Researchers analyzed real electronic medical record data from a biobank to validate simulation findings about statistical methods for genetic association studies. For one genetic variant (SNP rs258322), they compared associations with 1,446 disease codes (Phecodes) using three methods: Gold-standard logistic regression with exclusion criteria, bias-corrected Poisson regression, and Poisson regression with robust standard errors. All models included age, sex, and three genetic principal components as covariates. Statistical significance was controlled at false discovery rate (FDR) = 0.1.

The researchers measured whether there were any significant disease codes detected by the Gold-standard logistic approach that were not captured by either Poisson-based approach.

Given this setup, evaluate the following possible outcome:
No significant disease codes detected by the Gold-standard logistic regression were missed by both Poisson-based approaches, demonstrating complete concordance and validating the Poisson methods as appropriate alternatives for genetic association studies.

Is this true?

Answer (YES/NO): NO